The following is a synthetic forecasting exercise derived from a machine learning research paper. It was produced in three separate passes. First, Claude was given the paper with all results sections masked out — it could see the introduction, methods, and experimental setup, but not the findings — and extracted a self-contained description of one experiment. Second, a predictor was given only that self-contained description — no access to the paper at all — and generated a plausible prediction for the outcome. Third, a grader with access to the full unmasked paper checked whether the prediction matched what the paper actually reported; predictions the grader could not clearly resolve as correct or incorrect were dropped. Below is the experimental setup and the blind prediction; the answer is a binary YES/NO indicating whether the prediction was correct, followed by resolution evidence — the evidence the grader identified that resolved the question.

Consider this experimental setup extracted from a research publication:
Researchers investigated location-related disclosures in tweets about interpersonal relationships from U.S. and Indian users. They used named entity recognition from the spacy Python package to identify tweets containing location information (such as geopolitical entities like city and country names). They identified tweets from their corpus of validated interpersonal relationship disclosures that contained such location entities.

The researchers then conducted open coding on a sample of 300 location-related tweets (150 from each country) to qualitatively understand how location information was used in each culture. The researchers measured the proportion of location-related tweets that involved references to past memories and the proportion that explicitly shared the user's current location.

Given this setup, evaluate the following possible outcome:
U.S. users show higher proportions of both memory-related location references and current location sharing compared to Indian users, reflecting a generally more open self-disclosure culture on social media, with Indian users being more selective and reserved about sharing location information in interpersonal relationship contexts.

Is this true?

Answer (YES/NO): NO